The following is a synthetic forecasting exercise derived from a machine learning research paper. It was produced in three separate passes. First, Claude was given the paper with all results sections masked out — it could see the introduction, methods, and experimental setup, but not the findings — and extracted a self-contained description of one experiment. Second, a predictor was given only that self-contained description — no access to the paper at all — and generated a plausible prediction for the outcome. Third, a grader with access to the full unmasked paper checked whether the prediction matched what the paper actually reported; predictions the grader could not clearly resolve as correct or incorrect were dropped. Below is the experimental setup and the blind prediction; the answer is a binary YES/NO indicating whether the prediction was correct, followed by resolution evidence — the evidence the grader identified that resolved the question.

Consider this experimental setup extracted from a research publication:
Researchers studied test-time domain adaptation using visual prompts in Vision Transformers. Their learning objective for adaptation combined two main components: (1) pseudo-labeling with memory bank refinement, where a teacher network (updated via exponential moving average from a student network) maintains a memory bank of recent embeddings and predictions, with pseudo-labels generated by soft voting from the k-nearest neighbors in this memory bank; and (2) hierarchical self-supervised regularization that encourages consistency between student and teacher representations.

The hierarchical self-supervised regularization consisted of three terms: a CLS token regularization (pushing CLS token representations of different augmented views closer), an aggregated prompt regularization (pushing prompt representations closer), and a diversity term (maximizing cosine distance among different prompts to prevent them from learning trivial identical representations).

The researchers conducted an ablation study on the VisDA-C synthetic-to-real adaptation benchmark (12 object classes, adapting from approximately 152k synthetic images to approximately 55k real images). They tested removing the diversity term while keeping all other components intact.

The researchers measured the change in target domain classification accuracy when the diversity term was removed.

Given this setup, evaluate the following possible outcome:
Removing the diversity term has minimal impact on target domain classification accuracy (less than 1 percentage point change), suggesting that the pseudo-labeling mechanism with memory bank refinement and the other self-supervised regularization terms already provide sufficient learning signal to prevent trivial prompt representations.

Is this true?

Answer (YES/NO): NO